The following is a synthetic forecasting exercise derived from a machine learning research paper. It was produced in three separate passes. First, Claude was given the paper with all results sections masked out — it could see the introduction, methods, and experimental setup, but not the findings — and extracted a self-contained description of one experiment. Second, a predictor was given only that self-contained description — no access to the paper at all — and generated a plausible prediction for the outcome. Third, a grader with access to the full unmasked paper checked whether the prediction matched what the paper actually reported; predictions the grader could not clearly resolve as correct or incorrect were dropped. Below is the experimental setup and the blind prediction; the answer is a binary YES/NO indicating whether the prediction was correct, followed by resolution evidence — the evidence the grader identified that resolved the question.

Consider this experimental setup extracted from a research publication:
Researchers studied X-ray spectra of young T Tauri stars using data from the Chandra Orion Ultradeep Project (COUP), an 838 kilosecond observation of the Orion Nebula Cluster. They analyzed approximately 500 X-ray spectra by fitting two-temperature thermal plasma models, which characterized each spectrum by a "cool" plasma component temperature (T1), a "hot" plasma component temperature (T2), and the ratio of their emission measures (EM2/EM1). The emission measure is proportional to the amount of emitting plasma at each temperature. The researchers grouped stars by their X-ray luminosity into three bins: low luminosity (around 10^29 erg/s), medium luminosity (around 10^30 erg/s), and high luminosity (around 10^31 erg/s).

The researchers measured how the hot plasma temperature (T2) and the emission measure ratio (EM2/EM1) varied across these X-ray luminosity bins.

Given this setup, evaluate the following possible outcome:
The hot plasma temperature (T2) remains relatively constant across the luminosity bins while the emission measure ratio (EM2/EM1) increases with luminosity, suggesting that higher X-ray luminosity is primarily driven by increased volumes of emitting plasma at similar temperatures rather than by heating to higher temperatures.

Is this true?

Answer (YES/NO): NO